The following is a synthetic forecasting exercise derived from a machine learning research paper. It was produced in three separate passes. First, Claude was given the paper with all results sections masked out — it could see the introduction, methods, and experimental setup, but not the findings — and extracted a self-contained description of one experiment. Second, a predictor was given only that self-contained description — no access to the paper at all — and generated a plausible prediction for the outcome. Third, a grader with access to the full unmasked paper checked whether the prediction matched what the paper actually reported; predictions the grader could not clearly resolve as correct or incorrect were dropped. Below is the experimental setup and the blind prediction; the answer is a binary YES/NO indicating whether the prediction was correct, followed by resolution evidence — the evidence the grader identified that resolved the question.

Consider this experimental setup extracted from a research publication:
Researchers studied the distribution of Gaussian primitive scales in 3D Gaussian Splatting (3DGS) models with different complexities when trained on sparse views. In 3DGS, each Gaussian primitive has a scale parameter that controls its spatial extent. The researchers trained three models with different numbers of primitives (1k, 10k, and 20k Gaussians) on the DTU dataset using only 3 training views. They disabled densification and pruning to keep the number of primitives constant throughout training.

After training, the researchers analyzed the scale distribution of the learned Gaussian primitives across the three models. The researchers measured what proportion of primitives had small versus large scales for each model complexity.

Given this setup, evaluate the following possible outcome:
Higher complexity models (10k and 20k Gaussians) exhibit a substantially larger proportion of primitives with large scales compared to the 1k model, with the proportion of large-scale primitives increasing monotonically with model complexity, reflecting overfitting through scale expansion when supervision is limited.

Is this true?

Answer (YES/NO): NO